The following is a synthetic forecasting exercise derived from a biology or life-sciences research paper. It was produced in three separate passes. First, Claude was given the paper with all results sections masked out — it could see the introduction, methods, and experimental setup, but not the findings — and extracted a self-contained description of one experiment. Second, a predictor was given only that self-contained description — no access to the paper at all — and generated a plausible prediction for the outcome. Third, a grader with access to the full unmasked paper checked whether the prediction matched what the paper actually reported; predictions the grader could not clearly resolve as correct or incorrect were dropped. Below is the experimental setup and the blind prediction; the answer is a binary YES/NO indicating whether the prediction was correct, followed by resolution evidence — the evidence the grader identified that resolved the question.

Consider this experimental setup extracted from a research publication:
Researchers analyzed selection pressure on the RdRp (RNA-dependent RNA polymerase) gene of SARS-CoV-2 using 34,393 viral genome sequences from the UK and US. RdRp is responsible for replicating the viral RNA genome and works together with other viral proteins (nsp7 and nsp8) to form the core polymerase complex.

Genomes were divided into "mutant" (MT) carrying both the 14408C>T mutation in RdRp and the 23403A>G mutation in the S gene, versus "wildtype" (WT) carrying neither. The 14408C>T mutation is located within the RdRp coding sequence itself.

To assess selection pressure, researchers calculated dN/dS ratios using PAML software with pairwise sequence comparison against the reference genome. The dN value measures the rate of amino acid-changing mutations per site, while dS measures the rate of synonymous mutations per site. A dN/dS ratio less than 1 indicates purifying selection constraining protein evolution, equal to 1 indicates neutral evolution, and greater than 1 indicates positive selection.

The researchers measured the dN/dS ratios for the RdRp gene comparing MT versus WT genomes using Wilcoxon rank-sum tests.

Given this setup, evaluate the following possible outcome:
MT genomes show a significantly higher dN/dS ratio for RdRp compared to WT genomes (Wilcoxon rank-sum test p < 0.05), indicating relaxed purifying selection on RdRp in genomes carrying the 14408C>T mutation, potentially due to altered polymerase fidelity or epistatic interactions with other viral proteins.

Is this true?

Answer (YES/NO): NO